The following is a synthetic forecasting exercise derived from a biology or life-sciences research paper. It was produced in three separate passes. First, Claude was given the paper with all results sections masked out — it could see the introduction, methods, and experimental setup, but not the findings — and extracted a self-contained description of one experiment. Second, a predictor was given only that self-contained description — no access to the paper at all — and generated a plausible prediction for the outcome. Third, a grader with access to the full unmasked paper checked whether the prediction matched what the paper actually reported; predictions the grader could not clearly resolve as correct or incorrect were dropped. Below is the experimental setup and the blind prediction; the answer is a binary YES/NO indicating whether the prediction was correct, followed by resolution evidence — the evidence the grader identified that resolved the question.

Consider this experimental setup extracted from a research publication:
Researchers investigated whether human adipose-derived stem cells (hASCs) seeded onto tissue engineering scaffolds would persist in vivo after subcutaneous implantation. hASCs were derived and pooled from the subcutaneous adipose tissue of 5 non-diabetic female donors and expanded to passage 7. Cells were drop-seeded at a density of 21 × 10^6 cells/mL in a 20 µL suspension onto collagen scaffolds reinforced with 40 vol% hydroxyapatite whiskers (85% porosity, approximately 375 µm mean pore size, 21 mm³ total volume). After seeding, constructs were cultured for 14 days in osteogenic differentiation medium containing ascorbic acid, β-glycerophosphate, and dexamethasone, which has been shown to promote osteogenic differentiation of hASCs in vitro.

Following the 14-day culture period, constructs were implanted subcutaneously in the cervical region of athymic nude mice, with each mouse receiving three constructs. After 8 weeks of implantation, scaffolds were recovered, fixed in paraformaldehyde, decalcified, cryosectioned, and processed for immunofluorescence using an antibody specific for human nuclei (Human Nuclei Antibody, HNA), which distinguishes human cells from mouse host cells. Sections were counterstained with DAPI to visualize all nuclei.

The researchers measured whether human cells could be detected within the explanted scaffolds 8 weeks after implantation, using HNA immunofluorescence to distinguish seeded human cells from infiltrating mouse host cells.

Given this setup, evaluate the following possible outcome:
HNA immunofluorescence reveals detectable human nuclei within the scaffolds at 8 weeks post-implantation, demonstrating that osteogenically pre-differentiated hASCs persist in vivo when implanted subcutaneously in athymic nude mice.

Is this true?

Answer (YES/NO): NO